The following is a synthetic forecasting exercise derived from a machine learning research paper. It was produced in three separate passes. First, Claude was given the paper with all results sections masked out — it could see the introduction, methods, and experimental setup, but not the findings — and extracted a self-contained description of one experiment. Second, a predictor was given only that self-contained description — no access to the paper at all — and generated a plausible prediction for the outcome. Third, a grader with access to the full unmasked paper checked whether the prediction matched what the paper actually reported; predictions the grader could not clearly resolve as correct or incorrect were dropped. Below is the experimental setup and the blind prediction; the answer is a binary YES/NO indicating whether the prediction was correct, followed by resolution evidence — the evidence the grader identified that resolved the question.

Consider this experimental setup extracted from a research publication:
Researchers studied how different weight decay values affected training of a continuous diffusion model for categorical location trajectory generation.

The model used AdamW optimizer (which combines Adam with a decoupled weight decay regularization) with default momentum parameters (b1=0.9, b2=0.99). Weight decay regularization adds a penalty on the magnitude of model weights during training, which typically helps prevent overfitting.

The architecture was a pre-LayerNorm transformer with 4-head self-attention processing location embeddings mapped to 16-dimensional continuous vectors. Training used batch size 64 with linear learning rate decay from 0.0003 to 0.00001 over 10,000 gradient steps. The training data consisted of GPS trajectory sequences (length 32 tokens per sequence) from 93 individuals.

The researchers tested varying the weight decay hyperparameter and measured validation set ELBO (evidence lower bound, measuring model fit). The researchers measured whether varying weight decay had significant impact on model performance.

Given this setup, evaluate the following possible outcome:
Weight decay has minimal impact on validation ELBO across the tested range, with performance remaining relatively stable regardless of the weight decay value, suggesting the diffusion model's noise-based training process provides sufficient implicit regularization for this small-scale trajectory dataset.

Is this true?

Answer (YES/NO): YES